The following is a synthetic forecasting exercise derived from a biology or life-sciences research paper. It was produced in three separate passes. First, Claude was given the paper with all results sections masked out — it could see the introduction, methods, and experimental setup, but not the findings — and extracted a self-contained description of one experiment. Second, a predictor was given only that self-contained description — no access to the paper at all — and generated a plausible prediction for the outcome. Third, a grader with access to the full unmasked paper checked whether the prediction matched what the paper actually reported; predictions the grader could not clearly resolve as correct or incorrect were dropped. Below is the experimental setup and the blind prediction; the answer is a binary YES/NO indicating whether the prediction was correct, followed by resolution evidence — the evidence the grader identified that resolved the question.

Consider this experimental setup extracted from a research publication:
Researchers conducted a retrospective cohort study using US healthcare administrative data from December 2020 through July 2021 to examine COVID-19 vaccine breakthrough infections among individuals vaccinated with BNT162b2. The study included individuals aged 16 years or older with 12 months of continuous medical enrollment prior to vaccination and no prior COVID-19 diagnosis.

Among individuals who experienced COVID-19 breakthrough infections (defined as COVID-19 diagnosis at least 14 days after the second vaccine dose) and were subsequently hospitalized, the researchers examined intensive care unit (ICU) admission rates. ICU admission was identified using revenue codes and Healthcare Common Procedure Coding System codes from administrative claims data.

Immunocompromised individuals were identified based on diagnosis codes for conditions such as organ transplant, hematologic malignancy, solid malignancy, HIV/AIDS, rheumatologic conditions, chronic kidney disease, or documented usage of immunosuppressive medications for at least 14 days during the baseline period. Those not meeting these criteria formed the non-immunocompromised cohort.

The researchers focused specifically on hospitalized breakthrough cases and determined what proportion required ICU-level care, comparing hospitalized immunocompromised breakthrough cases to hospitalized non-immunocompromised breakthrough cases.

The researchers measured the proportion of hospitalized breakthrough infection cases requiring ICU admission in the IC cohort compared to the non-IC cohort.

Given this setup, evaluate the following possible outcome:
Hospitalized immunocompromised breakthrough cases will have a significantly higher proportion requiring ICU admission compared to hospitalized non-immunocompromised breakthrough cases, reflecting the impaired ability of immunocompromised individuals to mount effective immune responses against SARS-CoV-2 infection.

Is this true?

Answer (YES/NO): YES